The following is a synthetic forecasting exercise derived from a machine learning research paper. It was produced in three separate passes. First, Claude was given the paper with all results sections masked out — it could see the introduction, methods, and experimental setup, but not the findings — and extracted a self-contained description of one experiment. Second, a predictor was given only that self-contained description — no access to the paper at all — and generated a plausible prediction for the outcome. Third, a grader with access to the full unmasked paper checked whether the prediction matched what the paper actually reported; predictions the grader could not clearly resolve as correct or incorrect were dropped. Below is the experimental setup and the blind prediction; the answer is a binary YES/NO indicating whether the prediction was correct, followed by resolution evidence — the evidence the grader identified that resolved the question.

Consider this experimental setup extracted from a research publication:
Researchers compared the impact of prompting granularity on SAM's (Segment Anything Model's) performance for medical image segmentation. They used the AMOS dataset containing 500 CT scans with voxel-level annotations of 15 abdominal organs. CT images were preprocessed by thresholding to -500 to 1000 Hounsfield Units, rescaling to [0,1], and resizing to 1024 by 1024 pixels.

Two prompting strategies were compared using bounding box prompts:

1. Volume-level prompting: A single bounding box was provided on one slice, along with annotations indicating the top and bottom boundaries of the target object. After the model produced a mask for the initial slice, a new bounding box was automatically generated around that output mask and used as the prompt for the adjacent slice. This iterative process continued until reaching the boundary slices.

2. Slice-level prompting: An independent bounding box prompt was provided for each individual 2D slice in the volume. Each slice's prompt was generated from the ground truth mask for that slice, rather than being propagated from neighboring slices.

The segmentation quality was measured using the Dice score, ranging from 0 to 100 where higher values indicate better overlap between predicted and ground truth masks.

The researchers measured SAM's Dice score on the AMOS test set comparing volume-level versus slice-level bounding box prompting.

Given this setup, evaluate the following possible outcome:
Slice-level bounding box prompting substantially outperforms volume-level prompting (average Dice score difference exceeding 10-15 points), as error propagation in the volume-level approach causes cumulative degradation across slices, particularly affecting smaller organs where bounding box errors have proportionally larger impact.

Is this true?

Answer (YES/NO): YES